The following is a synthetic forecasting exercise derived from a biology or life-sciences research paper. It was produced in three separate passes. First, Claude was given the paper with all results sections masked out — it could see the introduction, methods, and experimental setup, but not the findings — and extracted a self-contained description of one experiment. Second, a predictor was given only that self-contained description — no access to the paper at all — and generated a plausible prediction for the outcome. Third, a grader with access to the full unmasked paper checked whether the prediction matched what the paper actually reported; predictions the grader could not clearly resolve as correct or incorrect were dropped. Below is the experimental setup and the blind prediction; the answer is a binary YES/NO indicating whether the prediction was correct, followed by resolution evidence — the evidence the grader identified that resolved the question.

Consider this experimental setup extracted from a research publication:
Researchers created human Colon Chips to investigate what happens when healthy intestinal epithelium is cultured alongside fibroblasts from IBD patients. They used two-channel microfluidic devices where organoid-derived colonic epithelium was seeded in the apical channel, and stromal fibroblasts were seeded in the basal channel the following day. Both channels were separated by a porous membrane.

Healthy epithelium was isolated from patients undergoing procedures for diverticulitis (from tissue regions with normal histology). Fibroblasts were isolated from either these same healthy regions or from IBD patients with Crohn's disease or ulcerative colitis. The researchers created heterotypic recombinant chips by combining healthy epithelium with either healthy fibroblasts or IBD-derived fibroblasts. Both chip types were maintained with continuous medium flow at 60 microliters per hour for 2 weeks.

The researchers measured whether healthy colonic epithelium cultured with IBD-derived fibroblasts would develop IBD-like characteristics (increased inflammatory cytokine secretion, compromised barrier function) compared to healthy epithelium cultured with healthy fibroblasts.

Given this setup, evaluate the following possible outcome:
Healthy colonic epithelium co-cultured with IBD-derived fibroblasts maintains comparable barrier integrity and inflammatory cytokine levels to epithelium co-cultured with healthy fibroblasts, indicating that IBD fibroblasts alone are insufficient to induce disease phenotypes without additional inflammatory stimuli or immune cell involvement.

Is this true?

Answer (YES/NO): NO